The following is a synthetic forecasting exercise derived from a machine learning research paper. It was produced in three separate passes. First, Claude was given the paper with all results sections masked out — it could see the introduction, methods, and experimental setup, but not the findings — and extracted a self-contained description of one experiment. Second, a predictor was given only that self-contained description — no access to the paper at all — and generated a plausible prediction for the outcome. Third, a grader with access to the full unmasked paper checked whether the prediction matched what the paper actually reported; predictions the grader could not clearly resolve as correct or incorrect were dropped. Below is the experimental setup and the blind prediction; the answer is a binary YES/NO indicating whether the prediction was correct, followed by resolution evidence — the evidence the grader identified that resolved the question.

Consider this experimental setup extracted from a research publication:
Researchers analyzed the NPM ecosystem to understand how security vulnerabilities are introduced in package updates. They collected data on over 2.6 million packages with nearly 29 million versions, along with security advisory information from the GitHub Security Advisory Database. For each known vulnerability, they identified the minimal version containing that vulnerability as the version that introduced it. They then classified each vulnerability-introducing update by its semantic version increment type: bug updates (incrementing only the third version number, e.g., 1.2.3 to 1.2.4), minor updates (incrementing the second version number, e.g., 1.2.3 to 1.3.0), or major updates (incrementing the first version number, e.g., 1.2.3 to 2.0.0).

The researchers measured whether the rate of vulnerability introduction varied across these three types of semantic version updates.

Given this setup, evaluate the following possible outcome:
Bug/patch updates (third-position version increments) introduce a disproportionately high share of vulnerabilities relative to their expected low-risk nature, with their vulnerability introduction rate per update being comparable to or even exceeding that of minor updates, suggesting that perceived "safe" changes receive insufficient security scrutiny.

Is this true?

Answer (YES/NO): NO